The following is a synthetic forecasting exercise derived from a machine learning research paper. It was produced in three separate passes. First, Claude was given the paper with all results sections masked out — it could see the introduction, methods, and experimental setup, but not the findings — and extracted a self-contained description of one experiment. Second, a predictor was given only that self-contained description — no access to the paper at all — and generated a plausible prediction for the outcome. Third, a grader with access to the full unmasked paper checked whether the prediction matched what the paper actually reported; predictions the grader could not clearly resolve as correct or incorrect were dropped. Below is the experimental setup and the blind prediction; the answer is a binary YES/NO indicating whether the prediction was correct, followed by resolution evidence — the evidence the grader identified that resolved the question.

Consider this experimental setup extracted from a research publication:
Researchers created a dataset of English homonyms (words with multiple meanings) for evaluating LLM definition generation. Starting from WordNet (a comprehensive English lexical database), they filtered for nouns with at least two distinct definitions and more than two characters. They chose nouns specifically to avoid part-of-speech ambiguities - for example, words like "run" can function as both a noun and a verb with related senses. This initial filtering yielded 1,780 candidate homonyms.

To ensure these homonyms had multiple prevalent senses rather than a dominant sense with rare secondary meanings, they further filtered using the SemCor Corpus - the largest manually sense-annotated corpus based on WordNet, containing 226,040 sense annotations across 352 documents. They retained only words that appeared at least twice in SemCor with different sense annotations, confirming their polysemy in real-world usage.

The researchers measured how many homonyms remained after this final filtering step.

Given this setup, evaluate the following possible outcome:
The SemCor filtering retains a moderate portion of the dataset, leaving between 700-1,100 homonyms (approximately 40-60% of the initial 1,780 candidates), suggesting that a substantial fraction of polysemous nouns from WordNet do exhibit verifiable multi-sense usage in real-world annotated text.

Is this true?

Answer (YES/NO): NO